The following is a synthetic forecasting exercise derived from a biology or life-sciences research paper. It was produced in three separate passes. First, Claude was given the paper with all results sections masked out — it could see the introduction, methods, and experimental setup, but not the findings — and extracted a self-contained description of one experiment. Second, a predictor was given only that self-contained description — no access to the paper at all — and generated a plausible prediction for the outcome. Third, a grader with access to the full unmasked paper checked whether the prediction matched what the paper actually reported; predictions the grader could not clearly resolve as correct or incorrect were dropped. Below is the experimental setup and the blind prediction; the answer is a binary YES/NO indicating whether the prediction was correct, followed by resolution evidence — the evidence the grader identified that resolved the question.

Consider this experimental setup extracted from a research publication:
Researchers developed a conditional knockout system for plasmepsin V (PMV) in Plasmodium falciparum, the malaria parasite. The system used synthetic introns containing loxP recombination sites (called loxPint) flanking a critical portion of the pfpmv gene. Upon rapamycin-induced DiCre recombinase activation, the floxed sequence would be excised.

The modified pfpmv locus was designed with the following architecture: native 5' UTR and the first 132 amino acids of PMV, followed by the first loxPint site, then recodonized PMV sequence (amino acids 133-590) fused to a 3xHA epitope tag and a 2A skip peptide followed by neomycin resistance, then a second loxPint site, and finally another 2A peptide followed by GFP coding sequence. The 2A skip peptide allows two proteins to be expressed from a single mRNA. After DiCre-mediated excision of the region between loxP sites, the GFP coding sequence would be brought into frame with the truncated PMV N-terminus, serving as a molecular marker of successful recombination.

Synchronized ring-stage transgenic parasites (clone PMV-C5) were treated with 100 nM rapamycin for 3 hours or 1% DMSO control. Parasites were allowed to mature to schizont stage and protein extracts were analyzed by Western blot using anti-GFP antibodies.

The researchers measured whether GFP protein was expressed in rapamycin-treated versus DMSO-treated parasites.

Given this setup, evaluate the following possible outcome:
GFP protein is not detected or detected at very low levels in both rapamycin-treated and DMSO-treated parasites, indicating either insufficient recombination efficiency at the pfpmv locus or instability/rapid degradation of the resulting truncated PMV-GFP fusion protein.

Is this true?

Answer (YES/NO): NO